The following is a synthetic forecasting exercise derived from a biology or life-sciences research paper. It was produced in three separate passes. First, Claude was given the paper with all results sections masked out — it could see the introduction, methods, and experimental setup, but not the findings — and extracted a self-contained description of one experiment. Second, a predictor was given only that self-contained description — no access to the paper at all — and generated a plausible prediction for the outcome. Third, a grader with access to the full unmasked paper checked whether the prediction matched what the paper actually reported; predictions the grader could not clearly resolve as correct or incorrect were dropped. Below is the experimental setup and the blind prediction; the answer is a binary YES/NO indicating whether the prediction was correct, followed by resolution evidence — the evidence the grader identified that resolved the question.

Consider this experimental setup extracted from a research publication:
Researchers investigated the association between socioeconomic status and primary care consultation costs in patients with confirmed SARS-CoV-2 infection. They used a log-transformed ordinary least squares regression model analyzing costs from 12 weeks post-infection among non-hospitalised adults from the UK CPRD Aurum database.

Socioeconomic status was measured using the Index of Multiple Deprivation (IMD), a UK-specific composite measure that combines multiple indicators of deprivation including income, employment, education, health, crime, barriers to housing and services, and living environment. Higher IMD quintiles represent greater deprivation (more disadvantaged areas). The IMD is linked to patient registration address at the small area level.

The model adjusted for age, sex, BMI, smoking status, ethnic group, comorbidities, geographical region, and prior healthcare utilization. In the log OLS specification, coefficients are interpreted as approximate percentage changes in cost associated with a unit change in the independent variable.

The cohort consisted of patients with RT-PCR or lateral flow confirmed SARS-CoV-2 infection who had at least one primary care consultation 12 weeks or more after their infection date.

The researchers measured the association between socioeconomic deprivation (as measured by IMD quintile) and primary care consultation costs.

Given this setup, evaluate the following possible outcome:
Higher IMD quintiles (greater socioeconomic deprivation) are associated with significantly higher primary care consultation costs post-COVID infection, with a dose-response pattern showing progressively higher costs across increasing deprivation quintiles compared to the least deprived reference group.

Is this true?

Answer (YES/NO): NO